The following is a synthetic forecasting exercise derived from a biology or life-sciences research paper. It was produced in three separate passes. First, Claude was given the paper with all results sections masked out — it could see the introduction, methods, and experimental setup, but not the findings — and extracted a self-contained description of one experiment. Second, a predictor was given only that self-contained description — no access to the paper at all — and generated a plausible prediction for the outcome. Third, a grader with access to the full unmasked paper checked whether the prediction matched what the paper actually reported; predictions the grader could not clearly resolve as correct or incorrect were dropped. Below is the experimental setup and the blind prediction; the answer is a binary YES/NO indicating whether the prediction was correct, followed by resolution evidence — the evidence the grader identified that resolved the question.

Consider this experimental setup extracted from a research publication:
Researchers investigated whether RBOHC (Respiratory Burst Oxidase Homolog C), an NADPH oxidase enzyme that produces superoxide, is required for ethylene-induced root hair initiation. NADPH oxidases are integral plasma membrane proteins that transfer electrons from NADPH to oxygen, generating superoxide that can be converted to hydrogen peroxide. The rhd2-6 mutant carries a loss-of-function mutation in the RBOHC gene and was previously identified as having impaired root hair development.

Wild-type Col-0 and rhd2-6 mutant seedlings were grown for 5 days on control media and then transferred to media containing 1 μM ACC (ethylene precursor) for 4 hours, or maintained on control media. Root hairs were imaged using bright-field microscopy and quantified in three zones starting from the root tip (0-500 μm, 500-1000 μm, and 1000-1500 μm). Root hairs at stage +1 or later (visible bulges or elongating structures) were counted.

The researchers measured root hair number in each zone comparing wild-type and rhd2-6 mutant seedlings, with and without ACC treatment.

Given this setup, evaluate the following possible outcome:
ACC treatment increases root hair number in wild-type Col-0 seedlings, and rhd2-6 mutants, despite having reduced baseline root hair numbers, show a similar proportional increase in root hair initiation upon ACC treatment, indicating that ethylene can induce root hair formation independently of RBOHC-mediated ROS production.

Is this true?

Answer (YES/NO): NO